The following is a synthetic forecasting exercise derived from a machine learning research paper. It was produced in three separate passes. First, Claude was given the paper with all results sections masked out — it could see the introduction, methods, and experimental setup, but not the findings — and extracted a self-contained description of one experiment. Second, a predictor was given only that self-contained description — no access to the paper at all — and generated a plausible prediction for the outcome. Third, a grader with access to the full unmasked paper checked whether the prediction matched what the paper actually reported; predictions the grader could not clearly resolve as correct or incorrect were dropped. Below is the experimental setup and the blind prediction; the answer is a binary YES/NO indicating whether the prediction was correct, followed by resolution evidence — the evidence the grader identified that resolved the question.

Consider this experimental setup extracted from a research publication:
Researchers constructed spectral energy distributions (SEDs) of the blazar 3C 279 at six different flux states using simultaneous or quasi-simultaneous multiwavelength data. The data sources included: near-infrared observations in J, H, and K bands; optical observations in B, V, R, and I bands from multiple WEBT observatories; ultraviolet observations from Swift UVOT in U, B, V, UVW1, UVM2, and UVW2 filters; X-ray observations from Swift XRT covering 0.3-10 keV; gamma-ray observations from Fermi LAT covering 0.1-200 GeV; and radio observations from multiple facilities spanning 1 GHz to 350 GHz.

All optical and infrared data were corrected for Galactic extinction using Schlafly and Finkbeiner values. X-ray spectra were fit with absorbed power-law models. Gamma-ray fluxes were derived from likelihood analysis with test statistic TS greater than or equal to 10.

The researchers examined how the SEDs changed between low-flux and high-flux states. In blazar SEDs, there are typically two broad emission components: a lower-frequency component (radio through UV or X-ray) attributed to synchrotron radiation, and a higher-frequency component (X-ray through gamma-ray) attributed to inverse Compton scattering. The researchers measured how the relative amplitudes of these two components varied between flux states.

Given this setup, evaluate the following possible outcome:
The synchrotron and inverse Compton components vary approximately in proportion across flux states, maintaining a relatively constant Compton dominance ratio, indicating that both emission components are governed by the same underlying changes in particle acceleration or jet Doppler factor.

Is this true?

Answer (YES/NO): NO